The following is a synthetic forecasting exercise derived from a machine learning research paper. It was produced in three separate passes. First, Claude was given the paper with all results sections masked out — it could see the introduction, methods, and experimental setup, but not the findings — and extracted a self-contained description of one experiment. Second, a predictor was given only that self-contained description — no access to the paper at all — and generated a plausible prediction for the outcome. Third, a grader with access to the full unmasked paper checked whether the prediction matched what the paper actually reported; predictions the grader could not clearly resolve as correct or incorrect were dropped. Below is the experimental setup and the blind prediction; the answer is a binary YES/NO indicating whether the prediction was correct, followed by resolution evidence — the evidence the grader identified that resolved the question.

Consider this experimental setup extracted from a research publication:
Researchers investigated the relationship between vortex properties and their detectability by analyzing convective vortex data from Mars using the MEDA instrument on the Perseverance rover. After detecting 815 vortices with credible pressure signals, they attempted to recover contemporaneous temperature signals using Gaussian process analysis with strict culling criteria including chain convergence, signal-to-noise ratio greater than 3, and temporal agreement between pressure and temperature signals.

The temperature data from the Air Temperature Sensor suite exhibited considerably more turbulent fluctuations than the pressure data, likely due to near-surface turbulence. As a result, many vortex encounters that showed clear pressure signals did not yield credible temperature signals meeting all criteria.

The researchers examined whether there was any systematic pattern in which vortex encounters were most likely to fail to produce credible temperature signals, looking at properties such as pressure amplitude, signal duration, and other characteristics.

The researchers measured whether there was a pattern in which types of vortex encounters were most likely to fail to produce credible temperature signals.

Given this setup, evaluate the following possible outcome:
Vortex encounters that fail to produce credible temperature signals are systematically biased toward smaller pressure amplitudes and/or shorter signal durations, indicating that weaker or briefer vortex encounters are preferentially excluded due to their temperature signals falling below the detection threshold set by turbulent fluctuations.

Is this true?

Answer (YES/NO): YES